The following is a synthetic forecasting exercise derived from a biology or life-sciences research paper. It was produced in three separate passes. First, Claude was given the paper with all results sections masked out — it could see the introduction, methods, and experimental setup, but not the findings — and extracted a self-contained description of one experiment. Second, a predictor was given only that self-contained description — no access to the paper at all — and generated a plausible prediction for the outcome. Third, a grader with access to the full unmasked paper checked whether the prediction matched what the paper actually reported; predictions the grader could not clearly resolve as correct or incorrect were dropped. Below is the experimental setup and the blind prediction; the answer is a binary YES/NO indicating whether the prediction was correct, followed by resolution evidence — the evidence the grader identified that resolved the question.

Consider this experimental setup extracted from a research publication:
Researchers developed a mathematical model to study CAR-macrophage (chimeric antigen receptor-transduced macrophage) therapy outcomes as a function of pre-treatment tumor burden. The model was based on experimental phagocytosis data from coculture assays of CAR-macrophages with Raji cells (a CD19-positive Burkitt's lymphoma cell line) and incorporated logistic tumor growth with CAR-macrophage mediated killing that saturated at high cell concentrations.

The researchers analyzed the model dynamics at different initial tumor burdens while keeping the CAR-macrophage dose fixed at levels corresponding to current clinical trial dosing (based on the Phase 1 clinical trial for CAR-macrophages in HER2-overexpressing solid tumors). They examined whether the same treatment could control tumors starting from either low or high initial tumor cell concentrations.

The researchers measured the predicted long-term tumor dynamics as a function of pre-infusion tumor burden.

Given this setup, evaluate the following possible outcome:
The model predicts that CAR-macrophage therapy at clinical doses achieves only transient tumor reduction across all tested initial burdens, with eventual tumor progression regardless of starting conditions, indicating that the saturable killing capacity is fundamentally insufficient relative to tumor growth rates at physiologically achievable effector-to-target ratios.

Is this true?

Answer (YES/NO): NO